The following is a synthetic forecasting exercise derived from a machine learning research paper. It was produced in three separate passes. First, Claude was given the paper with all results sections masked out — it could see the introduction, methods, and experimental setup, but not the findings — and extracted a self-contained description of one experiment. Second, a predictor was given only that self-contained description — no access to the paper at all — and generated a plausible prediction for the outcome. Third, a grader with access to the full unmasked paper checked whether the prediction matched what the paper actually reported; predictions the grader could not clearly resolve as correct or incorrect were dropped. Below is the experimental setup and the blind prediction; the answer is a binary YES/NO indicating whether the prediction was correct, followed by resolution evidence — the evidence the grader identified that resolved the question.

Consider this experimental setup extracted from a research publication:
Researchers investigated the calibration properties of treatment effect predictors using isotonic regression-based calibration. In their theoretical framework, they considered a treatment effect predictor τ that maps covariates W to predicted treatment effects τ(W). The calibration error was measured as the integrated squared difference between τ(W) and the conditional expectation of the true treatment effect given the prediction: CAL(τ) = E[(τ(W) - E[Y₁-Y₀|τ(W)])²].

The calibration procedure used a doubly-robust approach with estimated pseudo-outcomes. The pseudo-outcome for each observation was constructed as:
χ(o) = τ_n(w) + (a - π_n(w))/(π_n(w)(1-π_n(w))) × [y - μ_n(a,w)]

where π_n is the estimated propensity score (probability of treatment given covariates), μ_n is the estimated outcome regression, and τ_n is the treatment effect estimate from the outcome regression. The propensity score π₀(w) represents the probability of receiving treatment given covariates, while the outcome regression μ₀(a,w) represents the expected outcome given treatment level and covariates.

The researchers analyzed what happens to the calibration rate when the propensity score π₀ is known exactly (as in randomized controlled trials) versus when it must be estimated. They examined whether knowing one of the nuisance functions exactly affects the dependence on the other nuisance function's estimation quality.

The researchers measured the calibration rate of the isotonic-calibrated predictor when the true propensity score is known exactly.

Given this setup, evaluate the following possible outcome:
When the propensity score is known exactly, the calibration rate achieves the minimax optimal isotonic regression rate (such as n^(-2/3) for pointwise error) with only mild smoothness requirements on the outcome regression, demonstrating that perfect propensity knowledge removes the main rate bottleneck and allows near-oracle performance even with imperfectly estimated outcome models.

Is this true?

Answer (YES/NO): NO